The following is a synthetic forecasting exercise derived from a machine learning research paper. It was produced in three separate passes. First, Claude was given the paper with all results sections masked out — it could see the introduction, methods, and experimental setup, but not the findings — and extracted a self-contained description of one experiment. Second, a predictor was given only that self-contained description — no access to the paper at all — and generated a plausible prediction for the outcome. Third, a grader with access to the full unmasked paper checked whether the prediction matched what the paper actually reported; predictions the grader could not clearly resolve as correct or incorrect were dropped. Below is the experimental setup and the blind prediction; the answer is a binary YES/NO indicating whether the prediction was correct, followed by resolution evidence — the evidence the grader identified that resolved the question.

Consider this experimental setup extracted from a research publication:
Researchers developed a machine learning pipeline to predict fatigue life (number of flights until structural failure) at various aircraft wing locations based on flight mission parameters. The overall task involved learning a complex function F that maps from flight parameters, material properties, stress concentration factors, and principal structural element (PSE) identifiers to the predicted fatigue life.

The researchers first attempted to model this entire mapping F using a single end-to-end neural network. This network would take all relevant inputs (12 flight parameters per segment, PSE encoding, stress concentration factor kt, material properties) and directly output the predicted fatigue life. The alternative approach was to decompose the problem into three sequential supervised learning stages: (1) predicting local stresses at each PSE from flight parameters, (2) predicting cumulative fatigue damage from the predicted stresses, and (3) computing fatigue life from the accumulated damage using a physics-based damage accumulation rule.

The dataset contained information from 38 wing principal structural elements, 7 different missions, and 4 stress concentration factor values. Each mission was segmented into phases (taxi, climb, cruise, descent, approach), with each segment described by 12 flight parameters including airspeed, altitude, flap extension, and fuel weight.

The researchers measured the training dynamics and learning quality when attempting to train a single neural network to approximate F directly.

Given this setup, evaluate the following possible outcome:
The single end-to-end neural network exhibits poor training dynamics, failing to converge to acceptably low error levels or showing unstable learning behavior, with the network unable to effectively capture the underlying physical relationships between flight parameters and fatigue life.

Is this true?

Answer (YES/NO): YES